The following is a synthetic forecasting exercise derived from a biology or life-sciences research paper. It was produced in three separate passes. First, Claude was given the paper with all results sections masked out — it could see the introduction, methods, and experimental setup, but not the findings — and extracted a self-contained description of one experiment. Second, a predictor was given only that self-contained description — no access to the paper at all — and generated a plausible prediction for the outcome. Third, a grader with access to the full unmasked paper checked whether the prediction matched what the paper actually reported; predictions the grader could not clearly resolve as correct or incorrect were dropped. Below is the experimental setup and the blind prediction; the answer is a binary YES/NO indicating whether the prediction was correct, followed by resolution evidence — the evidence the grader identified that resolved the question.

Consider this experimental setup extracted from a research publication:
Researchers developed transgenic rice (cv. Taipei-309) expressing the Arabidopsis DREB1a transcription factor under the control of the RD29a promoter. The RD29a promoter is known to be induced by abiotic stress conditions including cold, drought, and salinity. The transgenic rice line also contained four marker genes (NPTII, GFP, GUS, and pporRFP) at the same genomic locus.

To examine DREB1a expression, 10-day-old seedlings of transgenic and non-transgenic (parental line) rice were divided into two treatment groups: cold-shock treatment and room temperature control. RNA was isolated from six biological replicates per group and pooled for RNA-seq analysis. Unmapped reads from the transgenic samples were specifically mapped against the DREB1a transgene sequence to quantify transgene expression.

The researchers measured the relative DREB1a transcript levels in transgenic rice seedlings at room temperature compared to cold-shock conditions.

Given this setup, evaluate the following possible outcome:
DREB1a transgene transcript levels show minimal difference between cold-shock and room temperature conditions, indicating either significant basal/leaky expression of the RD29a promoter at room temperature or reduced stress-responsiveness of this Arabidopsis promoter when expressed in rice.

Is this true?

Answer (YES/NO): NO